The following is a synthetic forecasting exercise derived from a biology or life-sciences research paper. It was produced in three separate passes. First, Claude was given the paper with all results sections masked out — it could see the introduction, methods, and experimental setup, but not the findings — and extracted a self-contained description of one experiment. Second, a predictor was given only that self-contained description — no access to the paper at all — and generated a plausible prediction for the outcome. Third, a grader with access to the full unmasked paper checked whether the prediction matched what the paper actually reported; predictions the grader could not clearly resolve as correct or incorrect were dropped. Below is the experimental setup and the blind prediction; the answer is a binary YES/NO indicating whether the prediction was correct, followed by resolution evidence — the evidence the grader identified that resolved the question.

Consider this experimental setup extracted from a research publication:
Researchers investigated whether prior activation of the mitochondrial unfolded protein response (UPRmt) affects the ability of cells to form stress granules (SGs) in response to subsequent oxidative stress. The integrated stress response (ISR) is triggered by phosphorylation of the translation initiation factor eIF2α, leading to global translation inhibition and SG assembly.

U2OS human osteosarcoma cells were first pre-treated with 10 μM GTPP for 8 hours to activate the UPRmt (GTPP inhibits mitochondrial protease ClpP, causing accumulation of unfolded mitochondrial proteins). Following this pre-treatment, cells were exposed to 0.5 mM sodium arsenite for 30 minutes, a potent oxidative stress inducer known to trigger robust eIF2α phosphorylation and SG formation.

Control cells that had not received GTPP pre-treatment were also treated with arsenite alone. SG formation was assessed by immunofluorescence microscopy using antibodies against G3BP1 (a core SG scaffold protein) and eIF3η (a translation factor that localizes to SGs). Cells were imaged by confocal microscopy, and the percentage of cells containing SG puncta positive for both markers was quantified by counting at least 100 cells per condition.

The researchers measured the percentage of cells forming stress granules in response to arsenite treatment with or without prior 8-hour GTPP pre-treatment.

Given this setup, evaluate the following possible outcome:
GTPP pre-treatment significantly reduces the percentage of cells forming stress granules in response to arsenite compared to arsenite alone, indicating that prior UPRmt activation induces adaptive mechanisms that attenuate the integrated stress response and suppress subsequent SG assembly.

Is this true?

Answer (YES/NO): YES